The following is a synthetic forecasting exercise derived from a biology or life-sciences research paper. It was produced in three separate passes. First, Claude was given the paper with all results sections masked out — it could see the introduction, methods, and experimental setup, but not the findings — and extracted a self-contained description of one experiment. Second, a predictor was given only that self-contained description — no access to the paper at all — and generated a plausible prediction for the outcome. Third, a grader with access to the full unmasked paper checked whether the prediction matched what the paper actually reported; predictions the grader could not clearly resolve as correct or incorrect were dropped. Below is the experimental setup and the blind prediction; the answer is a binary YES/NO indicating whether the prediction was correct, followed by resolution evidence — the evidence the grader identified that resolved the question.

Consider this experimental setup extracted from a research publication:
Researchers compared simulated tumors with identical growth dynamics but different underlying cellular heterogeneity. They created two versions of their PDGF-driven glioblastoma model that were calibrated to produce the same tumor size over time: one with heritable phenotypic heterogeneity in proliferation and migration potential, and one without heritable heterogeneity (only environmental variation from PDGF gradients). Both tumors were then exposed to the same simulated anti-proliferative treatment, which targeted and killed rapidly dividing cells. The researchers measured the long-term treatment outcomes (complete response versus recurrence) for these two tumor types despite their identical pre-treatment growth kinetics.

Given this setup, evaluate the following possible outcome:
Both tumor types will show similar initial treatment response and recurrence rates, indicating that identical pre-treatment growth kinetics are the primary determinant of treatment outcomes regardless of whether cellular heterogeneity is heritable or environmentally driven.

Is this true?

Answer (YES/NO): NO